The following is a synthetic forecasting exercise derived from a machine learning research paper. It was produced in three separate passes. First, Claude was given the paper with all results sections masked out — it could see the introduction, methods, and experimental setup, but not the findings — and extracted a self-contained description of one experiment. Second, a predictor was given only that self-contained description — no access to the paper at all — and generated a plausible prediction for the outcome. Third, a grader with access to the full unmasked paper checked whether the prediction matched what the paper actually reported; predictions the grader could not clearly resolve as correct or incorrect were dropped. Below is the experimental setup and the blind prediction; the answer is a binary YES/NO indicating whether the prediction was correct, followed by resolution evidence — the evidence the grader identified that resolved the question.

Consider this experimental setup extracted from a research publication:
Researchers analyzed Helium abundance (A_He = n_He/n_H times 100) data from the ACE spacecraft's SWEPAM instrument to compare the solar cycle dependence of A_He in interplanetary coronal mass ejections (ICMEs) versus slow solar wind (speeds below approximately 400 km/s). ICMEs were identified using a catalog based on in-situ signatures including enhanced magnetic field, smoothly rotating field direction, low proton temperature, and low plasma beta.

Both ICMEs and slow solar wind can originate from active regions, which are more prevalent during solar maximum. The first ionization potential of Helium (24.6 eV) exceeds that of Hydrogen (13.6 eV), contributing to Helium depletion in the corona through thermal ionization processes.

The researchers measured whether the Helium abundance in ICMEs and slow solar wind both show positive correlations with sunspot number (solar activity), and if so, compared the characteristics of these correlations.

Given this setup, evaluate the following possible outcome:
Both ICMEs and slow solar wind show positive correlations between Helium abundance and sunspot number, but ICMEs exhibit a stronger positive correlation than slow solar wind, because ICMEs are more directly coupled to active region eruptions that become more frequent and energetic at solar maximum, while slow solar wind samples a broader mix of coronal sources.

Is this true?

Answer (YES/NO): NO